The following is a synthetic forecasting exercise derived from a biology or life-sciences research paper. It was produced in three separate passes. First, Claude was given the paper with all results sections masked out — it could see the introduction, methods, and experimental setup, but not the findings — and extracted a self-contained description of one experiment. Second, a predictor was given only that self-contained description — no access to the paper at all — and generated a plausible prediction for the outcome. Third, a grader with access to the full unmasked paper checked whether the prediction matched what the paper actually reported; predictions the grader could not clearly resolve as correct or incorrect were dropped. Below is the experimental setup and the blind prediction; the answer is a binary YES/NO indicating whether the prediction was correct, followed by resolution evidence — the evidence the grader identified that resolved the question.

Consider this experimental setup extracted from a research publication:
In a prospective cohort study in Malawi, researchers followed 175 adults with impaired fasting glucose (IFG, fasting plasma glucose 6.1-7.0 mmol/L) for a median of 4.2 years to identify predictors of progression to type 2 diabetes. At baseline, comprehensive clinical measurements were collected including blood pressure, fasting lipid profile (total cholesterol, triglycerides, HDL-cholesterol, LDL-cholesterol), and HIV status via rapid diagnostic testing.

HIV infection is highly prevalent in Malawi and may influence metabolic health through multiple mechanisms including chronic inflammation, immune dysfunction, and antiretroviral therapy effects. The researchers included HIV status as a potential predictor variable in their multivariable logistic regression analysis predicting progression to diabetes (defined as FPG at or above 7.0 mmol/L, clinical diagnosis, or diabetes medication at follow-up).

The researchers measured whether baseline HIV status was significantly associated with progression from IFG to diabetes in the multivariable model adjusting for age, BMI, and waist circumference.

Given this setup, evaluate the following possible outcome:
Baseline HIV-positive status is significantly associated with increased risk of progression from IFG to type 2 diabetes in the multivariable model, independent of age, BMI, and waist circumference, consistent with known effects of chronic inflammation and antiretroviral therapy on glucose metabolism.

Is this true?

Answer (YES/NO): NO